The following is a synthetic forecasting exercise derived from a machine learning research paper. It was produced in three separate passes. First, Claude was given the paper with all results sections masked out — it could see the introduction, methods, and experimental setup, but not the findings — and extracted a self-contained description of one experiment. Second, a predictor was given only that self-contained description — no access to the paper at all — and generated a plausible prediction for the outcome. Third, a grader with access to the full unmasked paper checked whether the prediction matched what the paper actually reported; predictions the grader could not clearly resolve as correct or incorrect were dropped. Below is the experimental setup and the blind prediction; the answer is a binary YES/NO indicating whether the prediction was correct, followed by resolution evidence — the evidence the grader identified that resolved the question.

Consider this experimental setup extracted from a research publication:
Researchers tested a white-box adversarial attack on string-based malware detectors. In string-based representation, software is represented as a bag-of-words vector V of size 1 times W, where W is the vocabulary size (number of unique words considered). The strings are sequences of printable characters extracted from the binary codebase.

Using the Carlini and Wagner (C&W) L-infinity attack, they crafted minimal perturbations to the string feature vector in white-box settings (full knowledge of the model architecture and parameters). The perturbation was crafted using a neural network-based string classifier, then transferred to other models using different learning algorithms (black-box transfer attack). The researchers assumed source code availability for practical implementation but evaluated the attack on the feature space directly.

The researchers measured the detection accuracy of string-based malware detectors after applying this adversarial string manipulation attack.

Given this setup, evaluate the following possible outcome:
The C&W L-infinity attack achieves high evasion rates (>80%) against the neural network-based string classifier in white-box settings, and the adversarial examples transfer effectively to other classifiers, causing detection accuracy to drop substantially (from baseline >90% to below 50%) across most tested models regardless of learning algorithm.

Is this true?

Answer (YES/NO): NO